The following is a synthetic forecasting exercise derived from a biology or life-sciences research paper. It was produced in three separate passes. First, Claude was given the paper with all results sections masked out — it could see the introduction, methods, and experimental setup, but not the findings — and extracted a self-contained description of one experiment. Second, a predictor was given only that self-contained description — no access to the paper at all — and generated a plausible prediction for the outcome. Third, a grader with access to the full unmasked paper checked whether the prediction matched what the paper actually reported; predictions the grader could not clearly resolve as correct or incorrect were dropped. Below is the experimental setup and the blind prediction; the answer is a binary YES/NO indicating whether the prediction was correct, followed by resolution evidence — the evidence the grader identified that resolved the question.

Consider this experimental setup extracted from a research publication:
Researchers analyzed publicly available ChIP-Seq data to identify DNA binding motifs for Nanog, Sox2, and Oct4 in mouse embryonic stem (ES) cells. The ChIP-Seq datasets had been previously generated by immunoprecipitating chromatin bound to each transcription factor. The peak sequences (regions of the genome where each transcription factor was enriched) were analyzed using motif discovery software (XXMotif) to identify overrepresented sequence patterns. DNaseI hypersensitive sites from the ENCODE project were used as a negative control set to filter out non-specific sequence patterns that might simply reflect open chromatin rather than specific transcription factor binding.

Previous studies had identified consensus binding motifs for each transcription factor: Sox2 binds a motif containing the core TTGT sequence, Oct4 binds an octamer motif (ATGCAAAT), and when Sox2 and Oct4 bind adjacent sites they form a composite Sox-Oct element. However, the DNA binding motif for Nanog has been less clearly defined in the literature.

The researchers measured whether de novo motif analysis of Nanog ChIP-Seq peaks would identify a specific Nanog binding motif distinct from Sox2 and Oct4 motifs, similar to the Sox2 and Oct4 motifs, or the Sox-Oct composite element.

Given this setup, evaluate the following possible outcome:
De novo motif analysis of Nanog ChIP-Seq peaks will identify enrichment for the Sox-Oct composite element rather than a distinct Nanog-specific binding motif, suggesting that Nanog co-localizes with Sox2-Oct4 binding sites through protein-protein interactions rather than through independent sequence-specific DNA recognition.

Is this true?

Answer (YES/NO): NO